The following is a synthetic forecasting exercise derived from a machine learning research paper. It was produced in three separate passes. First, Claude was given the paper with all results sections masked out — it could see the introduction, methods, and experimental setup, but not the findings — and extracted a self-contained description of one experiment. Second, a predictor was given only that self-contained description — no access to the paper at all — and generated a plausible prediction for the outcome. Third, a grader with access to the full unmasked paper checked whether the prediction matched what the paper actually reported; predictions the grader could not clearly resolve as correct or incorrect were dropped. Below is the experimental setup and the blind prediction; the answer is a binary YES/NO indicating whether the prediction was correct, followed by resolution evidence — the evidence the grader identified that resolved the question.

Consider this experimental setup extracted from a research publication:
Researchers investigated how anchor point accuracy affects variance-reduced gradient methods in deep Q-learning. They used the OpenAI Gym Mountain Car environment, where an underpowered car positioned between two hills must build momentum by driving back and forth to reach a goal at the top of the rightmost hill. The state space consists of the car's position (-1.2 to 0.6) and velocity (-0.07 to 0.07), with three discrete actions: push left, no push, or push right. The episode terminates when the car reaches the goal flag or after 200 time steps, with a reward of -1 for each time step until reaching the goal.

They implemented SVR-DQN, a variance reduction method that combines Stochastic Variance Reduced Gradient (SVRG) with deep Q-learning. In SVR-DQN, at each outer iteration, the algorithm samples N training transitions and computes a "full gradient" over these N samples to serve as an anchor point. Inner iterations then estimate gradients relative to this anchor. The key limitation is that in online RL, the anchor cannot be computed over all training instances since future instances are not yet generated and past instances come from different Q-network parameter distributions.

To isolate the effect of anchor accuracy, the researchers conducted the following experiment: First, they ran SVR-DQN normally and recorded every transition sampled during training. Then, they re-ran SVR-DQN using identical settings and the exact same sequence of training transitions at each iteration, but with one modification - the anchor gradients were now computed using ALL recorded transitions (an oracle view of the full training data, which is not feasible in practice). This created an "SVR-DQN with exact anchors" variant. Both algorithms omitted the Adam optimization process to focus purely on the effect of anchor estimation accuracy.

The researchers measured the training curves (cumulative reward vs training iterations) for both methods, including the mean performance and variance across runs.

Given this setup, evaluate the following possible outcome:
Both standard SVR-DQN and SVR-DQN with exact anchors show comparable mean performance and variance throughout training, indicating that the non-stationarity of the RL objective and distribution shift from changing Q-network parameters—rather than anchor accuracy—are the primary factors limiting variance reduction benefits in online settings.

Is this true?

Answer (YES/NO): NO